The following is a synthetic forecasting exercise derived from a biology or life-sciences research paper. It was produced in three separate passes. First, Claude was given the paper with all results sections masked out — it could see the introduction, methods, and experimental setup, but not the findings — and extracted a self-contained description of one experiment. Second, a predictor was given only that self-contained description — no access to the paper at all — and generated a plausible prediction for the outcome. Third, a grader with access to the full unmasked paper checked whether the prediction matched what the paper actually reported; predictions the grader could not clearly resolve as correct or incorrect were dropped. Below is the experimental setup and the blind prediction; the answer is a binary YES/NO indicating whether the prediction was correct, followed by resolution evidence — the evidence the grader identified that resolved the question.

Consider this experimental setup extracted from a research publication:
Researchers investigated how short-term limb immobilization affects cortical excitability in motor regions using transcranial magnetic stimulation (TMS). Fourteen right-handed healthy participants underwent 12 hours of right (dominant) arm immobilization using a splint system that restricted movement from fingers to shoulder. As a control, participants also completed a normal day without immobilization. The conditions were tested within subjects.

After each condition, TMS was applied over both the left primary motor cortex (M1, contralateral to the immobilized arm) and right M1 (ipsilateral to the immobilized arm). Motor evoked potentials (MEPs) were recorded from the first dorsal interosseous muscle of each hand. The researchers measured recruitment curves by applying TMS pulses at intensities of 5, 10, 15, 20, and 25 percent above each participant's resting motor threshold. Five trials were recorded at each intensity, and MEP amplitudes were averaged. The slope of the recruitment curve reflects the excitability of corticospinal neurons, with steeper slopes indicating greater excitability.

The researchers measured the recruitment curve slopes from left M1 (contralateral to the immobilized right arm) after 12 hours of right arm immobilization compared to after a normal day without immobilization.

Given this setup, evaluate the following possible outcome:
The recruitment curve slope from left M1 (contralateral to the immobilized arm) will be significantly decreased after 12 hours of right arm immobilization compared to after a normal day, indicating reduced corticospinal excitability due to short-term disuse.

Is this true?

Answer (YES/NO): YES